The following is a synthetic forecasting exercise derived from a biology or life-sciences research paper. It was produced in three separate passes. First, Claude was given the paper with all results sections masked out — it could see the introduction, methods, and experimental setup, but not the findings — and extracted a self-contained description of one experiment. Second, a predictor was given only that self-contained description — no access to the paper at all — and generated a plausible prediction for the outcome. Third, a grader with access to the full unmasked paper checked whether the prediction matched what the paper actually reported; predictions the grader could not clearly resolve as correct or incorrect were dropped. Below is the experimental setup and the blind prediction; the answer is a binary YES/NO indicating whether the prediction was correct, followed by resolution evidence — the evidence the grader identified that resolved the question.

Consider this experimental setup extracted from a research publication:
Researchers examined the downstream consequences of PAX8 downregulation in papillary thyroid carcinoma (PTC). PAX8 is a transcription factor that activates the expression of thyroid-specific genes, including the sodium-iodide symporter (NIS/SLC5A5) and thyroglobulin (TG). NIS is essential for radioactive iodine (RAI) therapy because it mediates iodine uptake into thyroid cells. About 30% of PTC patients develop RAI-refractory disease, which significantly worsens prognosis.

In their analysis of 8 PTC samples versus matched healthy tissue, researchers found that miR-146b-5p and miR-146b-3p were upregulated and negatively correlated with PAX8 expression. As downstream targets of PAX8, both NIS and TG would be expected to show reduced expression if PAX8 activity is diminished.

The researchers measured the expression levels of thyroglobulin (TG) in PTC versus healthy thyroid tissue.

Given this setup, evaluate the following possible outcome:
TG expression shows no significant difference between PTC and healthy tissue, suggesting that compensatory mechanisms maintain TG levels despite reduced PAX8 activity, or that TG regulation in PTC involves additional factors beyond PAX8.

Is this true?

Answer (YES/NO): NO